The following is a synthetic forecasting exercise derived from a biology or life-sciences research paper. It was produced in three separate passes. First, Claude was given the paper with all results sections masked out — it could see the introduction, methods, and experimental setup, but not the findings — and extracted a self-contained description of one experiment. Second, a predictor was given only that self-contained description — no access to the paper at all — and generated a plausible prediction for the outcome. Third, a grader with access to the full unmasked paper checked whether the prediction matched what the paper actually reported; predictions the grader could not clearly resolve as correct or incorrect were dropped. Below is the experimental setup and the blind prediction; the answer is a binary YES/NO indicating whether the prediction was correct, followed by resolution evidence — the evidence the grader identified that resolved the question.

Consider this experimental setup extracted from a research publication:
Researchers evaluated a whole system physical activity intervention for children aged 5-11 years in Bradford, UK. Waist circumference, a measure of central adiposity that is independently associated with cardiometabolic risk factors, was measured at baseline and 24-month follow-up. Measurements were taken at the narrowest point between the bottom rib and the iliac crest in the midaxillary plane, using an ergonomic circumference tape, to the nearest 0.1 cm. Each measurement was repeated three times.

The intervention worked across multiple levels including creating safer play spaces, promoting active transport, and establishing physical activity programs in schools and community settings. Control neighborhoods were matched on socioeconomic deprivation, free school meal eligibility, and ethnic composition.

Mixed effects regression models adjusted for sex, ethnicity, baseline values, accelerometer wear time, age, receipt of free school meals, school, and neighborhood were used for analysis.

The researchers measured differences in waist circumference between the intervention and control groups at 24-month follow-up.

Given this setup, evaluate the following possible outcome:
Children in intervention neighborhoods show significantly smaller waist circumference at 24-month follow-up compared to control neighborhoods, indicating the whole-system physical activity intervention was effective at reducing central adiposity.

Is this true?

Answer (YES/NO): NO